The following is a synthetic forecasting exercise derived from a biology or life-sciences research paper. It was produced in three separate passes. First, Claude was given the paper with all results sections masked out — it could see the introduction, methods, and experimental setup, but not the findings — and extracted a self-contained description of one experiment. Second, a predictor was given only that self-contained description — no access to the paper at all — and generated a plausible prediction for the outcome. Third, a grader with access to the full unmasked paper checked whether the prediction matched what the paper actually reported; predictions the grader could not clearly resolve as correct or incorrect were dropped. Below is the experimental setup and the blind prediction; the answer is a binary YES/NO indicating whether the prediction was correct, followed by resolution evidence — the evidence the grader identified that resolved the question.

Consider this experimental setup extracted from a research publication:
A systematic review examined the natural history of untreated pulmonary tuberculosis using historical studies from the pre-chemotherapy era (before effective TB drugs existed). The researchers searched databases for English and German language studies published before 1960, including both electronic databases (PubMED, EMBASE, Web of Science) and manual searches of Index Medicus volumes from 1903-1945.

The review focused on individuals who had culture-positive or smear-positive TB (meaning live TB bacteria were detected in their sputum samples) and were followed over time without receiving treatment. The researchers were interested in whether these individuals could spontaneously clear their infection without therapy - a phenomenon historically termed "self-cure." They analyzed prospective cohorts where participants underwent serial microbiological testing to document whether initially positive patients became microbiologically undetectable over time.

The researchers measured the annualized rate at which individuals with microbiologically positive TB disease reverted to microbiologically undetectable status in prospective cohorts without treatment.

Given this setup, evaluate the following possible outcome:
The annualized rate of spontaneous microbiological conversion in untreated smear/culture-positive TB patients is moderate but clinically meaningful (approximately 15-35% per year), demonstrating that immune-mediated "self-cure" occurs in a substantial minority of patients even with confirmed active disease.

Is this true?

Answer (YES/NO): NO